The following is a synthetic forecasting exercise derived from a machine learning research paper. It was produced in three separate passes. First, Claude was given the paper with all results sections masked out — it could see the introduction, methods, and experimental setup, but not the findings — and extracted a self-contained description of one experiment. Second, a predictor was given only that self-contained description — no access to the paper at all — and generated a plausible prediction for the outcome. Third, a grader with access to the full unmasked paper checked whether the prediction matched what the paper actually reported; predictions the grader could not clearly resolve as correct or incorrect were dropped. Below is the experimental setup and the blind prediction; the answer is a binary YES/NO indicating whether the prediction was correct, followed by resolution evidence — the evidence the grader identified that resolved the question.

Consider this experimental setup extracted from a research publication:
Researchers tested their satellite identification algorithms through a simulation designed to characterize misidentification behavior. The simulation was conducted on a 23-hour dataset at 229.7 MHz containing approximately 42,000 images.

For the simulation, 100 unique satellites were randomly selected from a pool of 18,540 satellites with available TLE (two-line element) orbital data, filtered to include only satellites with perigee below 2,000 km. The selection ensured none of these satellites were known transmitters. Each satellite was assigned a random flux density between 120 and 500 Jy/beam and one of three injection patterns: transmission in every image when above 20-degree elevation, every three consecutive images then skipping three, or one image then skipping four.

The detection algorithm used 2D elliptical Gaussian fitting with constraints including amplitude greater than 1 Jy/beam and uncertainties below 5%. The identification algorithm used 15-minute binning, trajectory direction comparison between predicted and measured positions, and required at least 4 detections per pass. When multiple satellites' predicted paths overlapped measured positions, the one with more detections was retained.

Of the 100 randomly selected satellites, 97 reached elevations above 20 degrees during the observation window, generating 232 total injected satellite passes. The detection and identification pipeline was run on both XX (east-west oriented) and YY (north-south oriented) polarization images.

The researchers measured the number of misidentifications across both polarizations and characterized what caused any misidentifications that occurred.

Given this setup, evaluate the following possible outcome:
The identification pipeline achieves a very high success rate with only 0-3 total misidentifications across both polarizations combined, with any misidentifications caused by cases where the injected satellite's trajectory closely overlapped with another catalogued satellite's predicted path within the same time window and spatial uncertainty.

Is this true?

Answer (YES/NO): YES